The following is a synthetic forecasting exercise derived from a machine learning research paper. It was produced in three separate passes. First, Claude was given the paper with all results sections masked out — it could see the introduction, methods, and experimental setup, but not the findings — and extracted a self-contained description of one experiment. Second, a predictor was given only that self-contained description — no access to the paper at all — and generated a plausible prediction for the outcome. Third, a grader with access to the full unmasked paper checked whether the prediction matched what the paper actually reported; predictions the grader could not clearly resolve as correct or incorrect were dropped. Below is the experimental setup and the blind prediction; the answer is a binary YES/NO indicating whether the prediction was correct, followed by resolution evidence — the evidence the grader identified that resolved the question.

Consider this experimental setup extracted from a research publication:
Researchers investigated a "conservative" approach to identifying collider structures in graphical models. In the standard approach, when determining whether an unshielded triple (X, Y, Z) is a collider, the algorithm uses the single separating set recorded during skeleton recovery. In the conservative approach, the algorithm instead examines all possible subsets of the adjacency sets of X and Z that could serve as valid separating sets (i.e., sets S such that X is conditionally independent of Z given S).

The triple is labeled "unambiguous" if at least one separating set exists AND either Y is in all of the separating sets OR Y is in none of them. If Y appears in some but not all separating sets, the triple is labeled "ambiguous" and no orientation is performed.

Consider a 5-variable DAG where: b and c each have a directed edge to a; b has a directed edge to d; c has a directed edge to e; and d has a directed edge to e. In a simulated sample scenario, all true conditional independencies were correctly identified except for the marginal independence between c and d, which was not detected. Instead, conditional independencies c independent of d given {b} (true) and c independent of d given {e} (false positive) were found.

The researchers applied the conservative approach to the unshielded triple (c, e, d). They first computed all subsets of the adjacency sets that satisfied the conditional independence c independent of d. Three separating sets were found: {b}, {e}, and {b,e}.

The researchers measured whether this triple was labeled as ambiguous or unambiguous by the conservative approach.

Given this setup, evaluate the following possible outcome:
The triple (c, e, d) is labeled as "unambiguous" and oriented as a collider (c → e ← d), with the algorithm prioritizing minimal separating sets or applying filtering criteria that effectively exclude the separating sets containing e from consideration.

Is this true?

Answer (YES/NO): NO